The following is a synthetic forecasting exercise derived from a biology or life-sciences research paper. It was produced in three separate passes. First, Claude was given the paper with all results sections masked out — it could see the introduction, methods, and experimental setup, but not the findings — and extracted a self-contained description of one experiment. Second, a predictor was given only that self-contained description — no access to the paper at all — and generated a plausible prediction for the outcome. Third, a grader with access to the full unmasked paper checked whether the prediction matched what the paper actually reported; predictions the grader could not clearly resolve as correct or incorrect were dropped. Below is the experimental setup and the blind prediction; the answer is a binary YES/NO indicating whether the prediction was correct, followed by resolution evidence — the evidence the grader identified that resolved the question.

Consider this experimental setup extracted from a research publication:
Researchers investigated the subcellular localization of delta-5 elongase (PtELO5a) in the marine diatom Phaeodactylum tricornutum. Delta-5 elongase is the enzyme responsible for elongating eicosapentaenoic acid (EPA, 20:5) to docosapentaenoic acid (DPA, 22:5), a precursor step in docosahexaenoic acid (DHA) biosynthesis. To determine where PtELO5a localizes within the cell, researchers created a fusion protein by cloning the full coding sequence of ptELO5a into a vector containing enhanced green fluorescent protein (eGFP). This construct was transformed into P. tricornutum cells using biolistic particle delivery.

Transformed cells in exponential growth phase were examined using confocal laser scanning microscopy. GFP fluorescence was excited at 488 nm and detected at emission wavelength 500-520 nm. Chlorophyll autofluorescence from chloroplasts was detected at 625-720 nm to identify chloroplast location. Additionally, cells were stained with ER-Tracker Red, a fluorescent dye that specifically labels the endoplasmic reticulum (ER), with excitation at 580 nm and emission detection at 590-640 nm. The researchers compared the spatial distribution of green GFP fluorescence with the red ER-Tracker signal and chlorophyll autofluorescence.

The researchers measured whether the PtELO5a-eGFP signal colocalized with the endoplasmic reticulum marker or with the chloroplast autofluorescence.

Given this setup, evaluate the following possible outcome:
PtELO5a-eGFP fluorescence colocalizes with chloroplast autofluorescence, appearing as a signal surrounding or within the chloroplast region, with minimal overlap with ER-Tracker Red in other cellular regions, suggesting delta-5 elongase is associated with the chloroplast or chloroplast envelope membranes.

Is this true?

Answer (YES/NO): NO